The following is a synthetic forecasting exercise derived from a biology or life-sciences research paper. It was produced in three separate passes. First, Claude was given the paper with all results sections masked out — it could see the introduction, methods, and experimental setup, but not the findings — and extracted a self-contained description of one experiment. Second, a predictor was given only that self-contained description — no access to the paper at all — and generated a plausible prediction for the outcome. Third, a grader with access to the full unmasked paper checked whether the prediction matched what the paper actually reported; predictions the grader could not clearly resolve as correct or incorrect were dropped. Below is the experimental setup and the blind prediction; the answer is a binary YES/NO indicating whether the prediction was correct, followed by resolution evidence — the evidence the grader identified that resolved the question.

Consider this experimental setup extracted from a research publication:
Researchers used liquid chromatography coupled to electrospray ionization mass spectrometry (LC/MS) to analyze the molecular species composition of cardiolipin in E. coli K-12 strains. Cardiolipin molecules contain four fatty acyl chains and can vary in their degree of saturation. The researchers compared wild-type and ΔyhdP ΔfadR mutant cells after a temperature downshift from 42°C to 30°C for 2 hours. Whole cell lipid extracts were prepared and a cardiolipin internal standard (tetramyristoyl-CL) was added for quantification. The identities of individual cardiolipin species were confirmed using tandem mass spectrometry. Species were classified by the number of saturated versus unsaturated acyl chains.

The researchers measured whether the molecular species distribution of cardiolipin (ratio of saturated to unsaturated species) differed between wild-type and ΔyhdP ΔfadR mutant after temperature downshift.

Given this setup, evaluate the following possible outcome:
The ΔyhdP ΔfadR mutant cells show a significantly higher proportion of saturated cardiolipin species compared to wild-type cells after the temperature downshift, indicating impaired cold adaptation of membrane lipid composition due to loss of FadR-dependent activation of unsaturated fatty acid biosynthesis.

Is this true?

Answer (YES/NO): YES